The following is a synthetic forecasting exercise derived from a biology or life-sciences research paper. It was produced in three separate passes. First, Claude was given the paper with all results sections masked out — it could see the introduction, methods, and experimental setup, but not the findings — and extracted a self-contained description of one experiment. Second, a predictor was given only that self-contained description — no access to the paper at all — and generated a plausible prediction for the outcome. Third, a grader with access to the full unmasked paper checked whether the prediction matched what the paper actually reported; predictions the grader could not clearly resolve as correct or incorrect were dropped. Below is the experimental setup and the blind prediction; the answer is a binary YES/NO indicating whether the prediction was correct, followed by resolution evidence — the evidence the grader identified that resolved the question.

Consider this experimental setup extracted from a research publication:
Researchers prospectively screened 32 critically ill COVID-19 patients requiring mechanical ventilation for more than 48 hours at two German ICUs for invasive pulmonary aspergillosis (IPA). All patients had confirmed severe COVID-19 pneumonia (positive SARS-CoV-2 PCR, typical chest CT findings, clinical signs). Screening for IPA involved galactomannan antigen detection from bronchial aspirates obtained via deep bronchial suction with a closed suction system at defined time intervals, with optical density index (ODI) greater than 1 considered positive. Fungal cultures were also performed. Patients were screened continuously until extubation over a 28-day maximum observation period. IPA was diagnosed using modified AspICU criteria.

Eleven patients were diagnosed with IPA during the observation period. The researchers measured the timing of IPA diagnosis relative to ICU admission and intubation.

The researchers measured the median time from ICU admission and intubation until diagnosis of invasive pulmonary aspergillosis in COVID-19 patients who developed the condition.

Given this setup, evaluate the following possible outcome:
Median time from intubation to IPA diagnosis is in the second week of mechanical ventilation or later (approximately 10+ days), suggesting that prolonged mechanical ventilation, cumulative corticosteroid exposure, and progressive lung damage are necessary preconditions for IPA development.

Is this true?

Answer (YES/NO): NO